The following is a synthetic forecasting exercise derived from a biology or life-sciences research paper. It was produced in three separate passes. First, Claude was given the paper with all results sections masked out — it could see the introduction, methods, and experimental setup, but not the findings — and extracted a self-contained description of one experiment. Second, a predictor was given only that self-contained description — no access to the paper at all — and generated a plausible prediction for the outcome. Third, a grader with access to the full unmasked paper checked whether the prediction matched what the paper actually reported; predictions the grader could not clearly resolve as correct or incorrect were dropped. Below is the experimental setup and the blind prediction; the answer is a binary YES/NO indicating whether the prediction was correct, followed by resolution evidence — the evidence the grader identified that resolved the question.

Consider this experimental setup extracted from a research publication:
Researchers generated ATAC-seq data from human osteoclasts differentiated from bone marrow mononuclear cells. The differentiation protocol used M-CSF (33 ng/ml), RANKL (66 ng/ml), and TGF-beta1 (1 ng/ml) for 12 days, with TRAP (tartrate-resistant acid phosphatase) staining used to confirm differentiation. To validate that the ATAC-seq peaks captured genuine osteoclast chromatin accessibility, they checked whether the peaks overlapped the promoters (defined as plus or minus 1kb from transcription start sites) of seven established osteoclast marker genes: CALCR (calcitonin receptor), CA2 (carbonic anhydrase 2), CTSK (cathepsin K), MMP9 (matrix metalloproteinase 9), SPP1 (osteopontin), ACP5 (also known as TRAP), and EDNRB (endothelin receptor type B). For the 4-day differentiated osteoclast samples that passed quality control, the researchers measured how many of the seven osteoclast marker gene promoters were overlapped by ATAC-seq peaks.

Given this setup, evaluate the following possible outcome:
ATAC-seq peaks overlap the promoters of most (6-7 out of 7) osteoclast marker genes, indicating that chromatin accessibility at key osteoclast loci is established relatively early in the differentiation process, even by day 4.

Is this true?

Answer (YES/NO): NO